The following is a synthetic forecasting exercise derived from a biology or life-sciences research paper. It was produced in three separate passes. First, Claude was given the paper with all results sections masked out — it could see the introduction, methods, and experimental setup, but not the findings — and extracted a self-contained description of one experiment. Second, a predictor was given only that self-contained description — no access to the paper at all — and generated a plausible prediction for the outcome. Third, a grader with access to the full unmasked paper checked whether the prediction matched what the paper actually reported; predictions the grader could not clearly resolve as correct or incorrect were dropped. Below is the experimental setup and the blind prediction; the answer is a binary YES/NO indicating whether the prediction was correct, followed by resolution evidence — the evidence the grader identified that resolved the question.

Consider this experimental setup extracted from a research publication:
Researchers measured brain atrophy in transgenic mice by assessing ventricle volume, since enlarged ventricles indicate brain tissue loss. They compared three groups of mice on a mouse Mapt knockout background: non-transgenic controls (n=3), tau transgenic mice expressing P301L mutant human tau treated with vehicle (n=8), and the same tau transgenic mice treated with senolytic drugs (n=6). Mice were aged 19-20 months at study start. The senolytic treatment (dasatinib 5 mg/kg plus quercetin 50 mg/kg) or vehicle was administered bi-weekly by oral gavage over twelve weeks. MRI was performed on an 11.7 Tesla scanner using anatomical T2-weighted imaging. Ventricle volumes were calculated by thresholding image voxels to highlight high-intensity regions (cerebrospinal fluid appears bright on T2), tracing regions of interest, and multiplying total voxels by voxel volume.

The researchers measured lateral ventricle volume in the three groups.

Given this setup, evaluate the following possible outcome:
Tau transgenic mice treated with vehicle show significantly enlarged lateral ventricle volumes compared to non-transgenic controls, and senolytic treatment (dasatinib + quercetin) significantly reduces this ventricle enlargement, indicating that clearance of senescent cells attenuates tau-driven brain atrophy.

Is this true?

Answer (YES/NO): YES